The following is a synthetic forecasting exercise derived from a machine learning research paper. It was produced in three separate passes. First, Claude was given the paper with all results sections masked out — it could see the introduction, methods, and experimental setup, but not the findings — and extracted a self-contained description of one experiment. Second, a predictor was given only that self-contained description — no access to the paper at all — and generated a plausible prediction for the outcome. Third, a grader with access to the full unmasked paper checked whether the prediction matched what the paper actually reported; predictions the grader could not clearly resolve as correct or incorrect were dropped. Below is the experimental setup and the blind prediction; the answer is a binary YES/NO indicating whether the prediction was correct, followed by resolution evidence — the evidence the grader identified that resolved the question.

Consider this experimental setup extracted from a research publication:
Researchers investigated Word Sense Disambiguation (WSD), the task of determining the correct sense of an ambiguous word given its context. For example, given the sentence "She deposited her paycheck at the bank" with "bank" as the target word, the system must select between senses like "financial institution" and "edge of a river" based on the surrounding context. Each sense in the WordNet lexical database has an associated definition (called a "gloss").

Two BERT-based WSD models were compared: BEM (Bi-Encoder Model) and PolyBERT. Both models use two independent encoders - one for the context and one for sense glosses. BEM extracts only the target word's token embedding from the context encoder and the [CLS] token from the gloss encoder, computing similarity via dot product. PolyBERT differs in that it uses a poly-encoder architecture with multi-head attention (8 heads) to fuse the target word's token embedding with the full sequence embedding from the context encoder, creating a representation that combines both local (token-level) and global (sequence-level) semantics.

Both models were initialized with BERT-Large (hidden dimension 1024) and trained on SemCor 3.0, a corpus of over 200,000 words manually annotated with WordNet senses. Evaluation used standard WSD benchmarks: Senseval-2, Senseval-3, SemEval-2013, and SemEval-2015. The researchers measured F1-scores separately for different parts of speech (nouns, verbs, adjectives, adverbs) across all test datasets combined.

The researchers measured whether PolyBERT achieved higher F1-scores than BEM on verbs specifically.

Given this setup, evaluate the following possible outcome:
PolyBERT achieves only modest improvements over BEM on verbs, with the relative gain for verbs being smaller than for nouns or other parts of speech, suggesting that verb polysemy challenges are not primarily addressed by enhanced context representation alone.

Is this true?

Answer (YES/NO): NO